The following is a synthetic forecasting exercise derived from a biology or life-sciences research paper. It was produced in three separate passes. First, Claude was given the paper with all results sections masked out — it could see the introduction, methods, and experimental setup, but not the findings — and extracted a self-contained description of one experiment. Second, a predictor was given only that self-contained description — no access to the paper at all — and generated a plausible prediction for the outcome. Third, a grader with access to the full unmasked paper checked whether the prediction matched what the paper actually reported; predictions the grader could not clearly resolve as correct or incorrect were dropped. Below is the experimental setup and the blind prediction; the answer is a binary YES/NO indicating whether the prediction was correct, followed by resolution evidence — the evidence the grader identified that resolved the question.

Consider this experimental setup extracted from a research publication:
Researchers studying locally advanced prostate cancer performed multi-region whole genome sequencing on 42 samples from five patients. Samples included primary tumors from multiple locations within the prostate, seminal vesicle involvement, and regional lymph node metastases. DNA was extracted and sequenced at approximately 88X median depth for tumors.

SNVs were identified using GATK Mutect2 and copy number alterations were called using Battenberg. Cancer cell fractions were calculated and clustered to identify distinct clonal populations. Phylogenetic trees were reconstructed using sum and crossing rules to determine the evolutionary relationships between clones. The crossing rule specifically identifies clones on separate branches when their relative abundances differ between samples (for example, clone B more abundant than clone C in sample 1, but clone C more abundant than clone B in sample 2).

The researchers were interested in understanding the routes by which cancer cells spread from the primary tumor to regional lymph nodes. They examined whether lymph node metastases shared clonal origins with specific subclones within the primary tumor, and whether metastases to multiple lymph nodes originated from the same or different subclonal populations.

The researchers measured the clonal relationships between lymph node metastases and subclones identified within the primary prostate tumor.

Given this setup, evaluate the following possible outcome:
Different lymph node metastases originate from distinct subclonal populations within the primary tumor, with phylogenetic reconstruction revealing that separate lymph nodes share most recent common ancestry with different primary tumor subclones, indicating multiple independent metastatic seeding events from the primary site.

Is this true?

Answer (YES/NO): YES